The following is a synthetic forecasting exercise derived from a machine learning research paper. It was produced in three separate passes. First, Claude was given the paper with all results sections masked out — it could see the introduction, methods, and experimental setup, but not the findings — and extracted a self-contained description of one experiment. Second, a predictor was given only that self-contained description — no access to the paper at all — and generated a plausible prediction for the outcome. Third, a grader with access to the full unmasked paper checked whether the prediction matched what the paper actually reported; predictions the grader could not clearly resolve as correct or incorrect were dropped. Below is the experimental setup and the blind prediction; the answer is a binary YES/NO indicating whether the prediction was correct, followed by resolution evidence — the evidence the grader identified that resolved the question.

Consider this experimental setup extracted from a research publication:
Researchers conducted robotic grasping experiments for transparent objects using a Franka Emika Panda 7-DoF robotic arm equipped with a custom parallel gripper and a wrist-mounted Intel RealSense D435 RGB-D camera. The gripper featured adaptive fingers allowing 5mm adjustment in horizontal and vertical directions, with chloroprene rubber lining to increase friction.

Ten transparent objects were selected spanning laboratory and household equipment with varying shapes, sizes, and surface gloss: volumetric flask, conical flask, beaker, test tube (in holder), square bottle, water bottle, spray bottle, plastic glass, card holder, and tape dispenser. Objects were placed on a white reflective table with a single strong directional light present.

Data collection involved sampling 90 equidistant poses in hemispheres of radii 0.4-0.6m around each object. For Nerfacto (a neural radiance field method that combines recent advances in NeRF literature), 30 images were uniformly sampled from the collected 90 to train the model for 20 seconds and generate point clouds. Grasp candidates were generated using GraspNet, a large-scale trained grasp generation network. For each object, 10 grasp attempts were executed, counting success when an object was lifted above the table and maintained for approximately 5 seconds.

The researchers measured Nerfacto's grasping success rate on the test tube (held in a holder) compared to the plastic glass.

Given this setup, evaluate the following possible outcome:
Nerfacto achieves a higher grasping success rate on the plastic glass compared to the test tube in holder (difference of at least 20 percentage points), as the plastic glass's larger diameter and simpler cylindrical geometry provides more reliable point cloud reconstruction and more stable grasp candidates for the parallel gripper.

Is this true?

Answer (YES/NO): NO